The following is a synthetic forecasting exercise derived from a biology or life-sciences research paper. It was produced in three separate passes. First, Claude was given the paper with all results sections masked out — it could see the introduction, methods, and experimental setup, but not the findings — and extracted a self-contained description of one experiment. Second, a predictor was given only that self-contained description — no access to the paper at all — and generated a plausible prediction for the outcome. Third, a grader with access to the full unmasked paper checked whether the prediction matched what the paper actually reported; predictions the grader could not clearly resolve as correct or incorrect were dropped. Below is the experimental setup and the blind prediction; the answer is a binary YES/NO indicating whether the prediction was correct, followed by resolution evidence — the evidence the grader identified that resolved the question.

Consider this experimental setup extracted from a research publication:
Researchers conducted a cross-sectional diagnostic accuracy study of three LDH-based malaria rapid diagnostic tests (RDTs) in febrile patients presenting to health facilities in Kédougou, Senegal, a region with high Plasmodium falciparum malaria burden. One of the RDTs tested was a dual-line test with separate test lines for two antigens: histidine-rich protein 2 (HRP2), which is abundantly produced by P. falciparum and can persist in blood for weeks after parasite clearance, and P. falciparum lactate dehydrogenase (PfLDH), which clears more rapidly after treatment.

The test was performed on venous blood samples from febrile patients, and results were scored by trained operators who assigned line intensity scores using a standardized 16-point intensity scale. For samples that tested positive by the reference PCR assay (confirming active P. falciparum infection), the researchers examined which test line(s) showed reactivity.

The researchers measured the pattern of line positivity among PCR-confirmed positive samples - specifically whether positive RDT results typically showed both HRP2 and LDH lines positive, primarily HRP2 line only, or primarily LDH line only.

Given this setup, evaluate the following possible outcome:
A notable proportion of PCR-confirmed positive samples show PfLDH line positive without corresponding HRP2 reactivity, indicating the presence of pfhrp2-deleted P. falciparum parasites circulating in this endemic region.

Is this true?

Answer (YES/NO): NO